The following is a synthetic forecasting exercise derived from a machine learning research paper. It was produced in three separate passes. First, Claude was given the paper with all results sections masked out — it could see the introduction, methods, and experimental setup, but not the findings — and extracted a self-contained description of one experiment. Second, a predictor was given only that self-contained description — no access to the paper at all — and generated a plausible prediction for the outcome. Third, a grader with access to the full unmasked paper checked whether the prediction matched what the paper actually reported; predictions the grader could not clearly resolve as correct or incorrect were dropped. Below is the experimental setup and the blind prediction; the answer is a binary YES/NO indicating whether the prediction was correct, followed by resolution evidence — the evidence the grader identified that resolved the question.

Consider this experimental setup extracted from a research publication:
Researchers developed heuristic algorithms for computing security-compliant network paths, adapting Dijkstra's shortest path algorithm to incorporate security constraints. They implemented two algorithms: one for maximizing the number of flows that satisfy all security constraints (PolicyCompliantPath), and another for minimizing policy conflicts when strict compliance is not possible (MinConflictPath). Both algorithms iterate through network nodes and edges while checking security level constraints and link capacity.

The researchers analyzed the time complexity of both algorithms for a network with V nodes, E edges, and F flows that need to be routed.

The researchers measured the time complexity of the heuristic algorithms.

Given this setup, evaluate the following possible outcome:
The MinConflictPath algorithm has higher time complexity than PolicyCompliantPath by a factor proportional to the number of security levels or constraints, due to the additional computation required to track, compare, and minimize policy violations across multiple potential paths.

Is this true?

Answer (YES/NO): NO